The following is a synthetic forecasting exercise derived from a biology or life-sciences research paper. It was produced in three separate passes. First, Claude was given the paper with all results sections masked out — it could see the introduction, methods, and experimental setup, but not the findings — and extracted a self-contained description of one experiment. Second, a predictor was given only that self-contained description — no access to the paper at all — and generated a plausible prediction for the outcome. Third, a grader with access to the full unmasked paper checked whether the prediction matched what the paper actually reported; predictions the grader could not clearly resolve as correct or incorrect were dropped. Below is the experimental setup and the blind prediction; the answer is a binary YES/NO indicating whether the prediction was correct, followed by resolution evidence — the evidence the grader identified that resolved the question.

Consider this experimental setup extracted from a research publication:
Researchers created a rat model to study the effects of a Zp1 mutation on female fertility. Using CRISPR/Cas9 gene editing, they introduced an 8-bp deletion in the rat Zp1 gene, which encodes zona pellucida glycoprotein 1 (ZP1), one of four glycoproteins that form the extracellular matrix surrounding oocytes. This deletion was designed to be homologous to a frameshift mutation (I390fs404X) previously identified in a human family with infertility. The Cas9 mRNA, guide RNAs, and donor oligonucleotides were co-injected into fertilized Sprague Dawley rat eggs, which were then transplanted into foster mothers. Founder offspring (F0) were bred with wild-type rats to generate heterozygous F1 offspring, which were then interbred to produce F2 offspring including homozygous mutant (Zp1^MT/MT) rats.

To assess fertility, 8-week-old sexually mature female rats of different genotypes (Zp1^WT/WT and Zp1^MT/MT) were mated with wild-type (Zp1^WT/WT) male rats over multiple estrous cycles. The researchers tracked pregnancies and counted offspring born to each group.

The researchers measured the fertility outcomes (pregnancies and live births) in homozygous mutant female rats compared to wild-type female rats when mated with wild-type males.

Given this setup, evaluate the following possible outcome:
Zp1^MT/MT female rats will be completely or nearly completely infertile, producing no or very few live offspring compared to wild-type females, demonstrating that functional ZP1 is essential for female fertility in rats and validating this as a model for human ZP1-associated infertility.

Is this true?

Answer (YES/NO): YES